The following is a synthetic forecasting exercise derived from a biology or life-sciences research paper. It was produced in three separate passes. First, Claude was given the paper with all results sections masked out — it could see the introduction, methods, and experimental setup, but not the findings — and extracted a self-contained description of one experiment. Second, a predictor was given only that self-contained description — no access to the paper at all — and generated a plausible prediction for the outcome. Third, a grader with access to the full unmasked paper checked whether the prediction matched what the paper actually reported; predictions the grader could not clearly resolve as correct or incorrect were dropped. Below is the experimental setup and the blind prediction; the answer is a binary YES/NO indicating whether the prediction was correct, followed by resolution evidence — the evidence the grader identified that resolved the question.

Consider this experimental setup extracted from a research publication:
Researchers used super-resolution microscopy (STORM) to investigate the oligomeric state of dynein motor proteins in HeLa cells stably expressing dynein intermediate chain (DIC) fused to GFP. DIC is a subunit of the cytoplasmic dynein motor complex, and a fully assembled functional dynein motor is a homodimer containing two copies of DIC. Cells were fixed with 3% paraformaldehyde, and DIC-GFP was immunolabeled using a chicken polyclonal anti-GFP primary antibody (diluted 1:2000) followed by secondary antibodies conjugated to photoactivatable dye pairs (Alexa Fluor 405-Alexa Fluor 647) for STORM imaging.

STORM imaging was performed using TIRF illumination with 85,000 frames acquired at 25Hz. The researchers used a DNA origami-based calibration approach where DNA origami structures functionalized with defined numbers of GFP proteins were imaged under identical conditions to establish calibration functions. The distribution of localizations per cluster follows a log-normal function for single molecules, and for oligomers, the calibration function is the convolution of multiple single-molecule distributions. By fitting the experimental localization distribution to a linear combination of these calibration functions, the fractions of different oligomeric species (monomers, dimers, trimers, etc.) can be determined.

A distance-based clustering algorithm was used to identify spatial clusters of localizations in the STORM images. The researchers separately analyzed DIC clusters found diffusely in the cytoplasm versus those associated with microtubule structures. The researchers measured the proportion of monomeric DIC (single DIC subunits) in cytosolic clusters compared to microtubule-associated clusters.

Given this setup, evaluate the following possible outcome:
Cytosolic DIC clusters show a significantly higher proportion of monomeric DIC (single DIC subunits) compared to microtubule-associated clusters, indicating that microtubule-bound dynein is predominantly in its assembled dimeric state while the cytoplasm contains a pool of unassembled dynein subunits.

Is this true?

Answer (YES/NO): YES